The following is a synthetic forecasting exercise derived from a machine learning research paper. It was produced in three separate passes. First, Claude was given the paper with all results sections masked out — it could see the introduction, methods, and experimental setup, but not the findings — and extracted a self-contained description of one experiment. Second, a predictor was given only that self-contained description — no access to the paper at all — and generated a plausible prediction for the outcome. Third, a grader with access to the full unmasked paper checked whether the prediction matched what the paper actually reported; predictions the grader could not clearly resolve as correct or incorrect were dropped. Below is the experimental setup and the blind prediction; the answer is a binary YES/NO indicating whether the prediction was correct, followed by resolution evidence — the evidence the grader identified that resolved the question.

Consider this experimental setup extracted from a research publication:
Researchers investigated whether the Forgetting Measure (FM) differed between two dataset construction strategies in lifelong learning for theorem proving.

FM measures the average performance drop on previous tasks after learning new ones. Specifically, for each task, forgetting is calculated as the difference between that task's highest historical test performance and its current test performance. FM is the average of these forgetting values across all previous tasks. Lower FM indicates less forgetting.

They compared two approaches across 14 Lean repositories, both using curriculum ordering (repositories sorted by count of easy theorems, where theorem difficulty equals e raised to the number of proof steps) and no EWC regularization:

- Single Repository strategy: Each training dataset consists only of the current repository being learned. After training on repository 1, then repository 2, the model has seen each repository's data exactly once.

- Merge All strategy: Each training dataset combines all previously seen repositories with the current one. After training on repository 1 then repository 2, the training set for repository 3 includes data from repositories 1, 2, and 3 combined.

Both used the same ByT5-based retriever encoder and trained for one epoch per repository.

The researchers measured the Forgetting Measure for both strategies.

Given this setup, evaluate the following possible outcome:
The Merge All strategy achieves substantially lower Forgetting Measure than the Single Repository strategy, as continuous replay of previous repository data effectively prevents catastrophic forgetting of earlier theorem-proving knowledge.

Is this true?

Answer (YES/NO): NO